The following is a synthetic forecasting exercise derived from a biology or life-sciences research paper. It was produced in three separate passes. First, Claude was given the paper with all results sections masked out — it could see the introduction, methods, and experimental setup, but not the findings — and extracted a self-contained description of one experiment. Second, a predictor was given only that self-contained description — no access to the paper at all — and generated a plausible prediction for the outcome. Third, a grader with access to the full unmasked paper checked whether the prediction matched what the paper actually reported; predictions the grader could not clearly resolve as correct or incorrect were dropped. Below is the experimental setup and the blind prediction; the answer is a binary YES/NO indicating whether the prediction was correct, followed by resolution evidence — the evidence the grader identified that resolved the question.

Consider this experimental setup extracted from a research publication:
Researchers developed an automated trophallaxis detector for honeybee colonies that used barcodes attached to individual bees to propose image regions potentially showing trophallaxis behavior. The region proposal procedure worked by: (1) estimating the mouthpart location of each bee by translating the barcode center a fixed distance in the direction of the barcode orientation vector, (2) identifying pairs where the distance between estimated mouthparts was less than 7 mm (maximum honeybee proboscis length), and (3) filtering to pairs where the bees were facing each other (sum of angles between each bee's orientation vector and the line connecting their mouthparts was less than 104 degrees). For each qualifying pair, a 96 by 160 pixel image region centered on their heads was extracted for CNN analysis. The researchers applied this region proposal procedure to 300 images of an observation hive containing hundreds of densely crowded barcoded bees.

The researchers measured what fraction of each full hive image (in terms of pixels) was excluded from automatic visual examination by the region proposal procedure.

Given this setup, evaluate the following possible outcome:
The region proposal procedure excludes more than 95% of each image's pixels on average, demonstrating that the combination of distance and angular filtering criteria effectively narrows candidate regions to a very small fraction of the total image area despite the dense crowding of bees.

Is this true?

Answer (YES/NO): YES